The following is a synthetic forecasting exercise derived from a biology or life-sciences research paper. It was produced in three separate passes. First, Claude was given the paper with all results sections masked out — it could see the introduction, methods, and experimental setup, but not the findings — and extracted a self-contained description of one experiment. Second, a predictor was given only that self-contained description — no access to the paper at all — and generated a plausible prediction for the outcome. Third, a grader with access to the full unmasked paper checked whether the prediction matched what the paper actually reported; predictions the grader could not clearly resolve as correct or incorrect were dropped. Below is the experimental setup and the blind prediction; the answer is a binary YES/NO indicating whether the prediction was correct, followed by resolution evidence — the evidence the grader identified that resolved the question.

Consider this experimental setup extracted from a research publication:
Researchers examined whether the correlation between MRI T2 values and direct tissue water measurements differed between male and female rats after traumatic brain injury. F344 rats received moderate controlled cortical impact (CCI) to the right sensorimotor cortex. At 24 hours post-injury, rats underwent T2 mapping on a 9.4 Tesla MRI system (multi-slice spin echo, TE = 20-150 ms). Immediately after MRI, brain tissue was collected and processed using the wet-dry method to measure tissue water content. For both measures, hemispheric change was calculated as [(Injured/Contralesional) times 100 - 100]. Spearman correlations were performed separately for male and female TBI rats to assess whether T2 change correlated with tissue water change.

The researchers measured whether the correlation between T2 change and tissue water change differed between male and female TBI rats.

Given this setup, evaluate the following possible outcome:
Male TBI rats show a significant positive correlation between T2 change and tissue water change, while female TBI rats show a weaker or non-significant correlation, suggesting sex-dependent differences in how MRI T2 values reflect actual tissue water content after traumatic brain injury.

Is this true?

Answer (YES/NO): YES